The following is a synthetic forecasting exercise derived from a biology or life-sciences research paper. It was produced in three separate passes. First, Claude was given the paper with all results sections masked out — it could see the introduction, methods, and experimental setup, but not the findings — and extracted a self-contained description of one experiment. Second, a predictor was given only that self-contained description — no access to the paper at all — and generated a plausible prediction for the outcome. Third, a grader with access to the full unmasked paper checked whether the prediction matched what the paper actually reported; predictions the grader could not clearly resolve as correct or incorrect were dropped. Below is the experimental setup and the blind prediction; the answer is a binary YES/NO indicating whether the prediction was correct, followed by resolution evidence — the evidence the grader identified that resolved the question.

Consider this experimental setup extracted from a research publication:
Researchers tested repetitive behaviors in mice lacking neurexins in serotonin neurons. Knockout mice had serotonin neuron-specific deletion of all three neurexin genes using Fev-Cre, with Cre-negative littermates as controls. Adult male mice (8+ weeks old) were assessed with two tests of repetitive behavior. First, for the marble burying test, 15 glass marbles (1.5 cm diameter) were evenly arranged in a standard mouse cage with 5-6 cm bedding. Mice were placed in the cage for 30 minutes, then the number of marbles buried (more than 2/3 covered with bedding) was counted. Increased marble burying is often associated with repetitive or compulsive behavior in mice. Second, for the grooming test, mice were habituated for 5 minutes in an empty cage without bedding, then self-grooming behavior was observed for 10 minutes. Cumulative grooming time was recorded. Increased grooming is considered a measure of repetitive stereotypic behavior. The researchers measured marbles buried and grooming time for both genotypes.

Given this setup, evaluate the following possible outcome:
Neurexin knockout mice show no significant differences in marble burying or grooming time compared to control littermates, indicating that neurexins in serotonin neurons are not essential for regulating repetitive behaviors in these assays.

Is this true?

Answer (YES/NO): YES